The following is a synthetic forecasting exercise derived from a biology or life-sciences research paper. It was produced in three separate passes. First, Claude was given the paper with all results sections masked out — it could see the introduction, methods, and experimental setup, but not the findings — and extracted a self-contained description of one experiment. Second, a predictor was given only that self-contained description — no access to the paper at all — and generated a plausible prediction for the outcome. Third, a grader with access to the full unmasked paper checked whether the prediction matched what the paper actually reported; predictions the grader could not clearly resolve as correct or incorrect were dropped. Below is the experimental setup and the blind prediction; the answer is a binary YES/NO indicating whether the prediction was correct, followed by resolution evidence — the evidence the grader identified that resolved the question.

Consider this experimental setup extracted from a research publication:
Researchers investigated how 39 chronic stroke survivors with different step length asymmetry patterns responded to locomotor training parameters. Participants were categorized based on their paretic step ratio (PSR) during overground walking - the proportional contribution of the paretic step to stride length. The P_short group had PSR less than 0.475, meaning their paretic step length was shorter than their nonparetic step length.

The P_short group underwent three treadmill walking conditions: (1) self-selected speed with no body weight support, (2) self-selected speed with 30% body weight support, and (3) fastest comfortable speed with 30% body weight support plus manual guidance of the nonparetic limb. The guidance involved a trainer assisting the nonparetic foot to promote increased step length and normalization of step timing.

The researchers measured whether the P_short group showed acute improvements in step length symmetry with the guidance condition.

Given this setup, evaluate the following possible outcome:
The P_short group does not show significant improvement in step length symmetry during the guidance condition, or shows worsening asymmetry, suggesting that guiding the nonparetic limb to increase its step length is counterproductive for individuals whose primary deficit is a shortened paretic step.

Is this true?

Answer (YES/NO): YES